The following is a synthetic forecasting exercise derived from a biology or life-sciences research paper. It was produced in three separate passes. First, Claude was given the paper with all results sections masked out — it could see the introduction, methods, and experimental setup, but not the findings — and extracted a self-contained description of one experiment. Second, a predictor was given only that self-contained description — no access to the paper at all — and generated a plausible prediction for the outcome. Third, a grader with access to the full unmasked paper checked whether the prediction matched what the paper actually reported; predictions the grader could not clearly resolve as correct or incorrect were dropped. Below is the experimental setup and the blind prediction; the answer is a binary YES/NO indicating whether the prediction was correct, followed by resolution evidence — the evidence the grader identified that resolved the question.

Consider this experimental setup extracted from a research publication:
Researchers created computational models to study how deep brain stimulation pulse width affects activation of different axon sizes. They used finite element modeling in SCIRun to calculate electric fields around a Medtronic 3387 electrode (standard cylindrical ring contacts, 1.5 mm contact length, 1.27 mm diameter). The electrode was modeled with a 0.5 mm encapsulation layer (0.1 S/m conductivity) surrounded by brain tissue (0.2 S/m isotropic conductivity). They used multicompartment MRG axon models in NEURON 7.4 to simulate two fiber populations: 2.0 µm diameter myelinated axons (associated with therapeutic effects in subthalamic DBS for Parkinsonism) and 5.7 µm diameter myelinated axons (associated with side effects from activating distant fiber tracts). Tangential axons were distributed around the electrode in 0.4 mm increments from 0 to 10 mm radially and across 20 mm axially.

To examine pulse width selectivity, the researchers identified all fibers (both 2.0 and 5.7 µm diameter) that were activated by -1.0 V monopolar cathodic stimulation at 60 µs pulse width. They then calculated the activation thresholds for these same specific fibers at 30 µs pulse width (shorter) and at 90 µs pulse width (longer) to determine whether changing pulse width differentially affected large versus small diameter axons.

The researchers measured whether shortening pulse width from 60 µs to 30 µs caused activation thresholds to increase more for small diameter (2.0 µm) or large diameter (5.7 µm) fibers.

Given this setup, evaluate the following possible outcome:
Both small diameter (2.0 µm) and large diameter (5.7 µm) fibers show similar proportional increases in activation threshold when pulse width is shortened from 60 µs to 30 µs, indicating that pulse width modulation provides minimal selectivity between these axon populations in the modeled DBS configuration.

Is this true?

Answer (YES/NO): NO